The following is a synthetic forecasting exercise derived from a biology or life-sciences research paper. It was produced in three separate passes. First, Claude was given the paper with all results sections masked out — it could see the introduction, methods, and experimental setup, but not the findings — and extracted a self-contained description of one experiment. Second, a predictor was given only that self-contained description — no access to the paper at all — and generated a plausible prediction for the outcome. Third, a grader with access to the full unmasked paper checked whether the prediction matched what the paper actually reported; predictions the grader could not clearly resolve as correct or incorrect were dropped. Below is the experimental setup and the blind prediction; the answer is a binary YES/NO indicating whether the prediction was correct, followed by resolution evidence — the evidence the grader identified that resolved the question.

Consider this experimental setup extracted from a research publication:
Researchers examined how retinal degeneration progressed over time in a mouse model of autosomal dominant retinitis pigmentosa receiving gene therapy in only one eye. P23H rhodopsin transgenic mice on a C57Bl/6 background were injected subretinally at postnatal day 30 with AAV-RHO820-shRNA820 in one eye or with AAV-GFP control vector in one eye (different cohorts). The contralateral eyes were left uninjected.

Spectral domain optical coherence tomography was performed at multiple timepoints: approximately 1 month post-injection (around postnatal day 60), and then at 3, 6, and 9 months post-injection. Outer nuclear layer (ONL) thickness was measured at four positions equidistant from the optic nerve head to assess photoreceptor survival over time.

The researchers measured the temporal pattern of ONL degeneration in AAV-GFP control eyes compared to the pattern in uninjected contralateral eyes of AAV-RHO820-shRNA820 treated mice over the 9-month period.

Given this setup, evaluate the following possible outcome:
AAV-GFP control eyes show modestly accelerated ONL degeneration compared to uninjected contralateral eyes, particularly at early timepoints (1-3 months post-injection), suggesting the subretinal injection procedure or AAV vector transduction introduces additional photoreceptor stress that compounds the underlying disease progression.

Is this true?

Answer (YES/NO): NO